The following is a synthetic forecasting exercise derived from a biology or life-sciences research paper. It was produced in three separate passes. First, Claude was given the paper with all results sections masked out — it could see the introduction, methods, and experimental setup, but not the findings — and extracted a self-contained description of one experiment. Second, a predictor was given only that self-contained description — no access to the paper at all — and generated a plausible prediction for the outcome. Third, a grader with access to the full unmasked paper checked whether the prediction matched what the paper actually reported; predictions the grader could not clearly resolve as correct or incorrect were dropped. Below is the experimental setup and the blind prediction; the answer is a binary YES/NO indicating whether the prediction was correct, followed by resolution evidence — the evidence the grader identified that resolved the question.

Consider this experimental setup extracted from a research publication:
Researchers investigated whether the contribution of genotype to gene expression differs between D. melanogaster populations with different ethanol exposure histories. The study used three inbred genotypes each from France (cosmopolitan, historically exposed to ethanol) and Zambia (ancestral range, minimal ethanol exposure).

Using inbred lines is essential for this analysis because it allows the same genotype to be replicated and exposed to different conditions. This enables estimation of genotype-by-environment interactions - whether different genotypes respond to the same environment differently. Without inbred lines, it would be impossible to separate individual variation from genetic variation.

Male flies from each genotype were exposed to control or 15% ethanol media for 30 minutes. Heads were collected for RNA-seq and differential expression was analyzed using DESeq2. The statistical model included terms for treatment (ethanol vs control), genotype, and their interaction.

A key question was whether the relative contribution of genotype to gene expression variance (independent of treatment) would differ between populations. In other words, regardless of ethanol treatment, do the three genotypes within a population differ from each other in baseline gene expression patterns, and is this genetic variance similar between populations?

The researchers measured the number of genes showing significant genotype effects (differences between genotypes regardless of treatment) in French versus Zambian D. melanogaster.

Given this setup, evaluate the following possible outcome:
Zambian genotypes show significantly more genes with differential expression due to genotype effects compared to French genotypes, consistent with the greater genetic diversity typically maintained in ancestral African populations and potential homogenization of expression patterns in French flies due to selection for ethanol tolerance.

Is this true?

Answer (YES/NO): NO